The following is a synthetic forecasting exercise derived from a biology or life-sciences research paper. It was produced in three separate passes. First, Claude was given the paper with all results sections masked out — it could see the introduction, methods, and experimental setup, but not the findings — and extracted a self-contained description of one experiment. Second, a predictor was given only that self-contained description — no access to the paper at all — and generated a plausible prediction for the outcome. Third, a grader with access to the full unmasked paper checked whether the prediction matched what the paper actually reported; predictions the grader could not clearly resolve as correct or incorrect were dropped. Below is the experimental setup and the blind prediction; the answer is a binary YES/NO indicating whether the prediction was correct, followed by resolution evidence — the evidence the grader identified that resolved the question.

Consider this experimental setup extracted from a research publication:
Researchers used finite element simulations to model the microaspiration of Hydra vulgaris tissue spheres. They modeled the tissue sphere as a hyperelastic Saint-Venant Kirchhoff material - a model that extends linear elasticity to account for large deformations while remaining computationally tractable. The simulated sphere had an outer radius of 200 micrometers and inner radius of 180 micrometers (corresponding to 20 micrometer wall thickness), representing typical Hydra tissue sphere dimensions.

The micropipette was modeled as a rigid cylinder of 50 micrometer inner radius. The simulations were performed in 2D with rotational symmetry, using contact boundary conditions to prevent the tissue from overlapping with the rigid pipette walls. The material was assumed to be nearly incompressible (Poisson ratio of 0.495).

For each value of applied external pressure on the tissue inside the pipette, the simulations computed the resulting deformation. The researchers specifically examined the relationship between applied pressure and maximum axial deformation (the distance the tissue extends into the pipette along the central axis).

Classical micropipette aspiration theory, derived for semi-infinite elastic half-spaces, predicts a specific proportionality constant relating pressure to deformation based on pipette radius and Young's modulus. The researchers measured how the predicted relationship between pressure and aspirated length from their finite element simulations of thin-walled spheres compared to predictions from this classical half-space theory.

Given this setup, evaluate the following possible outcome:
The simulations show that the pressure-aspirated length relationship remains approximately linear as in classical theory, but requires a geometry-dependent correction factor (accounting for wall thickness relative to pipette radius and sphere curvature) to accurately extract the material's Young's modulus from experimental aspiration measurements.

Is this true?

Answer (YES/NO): YES